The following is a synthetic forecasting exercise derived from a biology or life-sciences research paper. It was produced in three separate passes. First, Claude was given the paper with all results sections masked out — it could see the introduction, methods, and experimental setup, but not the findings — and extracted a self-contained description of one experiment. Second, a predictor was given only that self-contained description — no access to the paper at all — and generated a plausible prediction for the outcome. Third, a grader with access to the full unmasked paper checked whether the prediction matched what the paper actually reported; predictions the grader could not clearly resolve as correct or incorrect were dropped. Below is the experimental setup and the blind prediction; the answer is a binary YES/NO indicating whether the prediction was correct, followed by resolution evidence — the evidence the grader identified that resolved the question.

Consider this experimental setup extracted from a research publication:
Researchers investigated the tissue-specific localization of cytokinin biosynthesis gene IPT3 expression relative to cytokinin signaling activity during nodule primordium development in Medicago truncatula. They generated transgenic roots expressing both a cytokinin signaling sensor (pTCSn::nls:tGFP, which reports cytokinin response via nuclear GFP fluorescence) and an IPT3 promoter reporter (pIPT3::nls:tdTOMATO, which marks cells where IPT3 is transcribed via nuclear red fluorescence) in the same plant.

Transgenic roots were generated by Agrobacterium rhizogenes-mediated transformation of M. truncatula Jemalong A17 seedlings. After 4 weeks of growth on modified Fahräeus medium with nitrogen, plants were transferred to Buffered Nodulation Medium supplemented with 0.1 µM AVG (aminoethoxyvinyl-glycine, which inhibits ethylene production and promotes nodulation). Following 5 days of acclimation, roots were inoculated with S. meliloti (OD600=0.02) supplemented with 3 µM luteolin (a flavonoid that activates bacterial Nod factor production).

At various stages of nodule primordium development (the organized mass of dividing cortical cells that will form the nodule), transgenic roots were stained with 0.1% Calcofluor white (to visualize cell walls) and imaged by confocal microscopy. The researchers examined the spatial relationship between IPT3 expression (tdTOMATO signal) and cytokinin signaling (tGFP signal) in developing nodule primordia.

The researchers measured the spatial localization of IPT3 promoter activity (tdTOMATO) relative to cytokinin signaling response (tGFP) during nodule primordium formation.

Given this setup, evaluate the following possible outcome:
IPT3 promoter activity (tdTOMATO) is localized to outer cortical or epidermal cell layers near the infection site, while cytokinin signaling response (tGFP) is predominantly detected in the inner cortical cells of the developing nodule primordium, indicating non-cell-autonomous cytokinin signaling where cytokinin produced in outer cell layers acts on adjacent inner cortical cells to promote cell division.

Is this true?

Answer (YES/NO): NO